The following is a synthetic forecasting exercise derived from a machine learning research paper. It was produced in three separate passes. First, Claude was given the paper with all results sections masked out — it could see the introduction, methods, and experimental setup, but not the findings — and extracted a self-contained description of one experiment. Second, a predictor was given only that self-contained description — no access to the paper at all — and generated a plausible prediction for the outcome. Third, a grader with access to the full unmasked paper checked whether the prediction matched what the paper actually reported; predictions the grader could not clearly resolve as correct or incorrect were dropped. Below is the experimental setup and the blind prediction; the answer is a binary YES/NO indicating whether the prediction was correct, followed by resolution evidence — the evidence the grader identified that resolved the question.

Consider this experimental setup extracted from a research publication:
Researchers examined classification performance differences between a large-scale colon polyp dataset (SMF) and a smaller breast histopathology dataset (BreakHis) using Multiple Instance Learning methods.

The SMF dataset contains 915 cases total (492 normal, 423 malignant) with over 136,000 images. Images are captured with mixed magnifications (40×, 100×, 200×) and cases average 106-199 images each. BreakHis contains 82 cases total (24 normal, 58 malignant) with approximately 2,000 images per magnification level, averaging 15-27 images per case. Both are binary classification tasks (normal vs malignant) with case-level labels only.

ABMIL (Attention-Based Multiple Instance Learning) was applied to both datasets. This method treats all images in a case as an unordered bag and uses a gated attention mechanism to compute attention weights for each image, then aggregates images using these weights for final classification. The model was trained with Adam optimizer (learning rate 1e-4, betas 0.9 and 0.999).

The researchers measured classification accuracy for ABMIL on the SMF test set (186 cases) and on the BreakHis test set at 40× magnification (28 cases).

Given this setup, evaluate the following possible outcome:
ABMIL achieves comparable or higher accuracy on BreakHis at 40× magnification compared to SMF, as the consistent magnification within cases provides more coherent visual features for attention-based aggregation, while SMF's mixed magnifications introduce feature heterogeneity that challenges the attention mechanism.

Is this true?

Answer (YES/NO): NO